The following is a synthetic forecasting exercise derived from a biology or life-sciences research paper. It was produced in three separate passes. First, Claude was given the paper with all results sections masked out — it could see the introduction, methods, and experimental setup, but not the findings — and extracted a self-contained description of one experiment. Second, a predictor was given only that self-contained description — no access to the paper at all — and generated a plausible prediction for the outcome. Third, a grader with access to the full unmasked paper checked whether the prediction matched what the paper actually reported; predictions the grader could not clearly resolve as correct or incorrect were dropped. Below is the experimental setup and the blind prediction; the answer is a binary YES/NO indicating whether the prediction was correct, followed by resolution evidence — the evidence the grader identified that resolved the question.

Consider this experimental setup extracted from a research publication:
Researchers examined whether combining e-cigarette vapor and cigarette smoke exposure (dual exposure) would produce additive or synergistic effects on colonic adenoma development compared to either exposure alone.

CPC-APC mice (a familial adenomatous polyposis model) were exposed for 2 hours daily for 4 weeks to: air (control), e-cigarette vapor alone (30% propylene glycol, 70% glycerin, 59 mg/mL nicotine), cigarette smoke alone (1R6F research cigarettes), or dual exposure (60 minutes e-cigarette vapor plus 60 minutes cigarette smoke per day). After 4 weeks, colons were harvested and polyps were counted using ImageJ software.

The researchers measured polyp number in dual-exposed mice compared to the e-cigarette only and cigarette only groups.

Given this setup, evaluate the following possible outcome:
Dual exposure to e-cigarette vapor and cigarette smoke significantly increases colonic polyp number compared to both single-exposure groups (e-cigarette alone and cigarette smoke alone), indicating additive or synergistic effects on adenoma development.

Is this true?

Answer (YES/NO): NO